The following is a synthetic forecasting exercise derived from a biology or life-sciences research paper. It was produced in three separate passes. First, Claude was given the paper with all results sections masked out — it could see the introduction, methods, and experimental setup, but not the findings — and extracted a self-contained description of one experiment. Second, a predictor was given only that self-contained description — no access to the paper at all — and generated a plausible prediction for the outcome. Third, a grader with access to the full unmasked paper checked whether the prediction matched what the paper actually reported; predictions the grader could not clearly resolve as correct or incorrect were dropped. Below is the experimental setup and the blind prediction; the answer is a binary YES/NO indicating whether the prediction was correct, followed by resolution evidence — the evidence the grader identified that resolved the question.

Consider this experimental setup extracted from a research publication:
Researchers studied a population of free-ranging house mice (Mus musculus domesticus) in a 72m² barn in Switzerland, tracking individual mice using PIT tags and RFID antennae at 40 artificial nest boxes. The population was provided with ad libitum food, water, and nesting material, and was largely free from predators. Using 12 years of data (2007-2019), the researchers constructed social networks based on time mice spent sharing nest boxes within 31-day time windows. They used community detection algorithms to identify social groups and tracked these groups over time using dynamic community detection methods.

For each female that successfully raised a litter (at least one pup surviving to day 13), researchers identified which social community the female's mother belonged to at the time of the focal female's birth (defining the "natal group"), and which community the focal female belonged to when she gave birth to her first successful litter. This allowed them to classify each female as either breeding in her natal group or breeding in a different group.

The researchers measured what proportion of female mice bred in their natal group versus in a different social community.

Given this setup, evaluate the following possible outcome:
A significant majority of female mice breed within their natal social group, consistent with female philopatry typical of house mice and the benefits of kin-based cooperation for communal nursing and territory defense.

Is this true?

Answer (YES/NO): YES